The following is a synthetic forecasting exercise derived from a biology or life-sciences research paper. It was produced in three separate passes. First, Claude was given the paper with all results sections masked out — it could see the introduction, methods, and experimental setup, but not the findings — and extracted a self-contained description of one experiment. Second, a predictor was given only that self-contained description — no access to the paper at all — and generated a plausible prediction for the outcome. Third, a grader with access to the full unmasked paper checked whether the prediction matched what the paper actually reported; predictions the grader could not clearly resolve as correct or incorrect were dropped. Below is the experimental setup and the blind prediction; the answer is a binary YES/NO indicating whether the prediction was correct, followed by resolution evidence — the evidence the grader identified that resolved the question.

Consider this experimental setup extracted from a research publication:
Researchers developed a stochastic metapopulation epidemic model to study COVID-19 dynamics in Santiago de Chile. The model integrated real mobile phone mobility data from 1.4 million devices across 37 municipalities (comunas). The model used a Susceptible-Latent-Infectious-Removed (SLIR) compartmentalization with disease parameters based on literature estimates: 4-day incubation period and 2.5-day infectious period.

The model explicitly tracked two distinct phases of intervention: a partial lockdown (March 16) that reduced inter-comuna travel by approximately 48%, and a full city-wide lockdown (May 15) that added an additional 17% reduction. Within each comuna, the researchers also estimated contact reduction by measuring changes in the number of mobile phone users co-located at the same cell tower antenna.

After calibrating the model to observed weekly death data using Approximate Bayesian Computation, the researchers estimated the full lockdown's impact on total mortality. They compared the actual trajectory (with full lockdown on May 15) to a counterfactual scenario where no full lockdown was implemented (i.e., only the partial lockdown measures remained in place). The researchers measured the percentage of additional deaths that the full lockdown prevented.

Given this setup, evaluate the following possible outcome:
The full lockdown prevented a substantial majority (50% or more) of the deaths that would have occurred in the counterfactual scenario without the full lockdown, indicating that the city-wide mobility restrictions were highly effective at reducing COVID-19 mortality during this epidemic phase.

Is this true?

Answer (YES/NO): NO